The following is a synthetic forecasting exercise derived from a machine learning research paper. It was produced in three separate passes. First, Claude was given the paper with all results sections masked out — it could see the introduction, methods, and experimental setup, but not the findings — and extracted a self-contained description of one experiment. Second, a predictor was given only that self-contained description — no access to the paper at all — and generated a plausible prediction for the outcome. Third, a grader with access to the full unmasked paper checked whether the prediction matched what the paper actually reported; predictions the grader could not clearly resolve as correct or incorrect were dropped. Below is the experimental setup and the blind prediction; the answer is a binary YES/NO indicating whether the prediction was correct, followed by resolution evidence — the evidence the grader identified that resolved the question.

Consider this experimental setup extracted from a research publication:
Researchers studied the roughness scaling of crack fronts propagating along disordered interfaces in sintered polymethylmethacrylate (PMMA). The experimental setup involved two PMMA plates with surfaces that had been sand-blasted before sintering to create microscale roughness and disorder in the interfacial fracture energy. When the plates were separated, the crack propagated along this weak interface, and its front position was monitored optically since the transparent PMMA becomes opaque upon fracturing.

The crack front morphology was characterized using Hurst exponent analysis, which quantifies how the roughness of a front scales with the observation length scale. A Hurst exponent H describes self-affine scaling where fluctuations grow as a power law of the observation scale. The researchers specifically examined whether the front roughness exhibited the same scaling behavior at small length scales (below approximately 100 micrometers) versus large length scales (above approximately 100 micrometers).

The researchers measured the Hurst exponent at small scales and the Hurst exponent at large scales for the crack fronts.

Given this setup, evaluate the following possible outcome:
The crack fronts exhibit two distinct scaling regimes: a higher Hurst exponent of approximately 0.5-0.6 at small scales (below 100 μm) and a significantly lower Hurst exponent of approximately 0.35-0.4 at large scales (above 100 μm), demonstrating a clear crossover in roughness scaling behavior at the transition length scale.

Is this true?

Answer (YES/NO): YES